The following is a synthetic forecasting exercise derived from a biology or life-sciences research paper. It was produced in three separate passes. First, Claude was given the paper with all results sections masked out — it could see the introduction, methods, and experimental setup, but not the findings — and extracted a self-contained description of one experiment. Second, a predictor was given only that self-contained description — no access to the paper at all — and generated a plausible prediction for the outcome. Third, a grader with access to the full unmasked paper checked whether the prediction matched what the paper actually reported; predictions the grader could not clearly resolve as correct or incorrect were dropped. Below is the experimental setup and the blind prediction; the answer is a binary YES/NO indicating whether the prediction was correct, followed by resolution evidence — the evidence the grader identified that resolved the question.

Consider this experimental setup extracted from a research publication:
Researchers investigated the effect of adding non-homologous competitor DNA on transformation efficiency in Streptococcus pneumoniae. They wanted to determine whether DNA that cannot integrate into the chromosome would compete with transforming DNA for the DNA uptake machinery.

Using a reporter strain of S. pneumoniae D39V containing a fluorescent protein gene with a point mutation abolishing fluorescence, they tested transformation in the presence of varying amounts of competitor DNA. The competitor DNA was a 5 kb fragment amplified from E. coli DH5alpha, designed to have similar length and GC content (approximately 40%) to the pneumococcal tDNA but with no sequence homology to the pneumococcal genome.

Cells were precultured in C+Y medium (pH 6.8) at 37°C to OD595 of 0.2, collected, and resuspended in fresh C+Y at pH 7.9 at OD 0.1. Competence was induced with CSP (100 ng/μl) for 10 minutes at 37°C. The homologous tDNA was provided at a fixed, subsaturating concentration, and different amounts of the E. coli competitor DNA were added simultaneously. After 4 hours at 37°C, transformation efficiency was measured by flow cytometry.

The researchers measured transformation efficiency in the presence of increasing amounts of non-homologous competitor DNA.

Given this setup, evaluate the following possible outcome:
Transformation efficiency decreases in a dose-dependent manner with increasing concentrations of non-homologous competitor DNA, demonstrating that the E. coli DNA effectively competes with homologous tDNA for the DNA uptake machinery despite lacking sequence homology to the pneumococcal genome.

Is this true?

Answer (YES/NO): YES